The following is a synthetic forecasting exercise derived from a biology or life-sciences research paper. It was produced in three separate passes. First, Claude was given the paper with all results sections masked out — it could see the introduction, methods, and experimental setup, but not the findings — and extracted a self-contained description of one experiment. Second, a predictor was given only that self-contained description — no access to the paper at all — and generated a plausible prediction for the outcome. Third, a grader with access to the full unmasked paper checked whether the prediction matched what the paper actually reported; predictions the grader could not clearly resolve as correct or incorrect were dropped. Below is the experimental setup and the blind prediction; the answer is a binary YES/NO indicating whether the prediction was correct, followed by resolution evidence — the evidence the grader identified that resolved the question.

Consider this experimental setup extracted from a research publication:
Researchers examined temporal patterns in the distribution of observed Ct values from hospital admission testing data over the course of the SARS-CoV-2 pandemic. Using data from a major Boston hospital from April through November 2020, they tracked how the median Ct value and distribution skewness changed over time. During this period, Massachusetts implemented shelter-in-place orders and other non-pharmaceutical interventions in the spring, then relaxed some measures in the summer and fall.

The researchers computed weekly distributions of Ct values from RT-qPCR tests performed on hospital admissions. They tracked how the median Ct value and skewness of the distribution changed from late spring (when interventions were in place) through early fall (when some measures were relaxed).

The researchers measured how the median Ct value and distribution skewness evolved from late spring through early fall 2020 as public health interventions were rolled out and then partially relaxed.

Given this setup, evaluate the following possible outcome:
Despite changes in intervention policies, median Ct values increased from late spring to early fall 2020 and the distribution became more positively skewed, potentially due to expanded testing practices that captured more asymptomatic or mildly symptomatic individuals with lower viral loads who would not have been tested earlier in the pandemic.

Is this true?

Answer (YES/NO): NO